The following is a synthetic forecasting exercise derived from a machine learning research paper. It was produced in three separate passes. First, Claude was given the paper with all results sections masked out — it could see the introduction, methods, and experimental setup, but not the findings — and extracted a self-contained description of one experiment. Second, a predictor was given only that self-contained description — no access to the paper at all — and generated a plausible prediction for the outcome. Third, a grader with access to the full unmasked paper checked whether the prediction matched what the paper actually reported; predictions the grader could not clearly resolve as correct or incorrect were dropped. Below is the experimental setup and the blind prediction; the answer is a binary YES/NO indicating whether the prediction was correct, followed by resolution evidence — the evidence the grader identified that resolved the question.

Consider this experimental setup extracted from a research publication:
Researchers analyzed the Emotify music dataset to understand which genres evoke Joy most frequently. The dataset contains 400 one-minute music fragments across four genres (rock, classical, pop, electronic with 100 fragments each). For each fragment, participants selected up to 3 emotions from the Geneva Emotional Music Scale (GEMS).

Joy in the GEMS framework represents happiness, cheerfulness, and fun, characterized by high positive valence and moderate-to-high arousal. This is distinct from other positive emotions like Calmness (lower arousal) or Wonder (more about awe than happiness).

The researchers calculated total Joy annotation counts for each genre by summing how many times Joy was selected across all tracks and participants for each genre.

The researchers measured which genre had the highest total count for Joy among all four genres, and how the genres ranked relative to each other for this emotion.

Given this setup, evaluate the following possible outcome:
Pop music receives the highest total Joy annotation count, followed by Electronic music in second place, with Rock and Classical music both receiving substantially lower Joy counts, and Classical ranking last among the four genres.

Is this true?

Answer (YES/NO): NO